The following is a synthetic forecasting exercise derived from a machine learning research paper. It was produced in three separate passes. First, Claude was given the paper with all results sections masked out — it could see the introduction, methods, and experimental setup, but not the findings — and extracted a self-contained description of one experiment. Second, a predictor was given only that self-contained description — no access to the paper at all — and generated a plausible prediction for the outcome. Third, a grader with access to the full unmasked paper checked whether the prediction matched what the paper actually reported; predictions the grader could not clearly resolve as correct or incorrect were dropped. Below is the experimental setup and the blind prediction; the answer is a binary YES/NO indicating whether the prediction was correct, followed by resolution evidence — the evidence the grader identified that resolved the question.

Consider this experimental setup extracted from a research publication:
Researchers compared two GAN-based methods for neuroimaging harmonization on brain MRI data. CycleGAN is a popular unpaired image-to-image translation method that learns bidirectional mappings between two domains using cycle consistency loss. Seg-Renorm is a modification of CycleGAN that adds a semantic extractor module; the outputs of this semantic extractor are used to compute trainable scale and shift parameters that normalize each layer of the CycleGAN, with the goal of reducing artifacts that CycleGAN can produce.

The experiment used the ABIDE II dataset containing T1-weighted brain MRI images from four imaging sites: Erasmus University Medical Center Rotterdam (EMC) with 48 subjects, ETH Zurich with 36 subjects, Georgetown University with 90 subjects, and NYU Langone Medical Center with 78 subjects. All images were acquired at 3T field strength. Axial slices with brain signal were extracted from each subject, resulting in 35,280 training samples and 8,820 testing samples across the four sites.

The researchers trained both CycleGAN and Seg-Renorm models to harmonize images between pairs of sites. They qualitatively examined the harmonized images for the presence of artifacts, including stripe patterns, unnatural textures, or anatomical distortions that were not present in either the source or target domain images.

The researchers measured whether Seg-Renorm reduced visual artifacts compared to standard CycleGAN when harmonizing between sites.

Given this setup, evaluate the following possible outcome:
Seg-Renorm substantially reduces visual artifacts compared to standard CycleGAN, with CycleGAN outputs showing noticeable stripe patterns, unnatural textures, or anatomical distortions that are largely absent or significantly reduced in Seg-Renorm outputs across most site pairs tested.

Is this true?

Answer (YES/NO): NO